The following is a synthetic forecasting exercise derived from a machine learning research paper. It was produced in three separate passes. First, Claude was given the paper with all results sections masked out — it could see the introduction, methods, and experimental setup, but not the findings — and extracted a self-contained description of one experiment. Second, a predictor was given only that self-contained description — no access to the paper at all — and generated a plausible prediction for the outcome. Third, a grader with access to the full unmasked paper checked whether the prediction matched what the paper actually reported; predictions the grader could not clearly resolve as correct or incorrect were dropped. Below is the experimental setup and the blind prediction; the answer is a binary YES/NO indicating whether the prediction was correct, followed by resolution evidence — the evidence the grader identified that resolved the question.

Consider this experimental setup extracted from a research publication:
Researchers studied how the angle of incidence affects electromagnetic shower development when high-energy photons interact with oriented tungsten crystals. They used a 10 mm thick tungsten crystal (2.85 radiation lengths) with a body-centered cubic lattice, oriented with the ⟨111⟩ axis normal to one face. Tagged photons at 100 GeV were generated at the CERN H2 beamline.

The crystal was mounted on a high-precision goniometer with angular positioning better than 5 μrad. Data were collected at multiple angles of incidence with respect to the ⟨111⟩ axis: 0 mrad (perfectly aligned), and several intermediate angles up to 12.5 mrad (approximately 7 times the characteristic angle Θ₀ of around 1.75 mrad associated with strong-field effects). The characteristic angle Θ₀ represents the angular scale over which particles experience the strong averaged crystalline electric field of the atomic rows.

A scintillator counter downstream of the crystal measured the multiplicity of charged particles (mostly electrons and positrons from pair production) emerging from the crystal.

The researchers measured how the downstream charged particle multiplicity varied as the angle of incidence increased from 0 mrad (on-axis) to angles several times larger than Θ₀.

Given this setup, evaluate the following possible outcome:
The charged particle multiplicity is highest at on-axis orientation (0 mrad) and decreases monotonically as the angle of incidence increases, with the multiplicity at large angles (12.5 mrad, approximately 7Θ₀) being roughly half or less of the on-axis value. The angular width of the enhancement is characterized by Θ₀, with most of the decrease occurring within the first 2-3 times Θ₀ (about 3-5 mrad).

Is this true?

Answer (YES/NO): NO